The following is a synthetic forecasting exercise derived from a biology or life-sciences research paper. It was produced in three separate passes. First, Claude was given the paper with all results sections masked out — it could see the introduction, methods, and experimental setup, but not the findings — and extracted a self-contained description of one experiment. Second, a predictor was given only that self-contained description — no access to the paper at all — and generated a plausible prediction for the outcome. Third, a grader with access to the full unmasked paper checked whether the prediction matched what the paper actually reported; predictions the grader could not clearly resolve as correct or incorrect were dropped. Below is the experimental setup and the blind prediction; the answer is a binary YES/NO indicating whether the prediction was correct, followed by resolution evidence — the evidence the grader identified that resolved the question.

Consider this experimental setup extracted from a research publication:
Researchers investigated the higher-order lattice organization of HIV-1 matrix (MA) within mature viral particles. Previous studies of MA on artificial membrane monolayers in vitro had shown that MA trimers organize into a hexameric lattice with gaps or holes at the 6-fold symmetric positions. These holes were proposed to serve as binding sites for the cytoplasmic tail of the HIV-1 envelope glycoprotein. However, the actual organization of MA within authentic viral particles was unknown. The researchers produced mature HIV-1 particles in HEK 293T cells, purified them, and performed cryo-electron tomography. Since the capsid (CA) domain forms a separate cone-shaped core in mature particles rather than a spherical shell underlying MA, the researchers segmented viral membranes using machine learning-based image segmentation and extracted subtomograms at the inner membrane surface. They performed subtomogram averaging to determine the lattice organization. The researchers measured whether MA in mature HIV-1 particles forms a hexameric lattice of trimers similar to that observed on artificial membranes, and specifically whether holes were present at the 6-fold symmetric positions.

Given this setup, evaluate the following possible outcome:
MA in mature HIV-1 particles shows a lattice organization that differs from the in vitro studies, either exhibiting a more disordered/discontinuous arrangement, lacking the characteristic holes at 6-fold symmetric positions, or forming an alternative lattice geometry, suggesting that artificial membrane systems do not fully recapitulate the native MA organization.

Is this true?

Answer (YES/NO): YES